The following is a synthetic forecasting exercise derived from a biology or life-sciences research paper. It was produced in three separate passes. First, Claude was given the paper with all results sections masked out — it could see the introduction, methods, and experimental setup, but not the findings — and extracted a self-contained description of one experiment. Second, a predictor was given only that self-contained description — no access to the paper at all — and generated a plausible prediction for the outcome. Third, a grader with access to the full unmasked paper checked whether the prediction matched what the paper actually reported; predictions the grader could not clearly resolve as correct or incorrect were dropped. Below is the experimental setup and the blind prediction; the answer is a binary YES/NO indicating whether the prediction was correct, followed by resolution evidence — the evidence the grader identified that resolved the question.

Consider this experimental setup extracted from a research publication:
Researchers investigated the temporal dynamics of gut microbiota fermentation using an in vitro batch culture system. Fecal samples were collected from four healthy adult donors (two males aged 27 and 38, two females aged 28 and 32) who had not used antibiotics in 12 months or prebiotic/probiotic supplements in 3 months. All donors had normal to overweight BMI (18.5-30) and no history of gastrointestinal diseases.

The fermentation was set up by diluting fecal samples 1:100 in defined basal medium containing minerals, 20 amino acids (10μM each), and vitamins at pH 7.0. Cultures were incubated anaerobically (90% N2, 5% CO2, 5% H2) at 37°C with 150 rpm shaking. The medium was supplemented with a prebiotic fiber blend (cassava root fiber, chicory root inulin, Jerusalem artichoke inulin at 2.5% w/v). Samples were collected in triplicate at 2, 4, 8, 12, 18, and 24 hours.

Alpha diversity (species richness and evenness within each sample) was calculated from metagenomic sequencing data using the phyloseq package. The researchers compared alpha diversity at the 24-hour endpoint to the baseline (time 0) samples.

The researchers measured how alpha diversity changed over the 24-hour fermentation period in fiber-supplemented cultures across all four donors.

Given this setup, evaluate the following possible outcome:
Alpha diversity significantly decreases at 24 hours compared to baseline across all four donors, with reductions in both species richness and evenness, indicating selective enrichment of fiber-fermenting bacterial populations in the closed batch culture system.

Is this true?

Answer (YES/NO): YES